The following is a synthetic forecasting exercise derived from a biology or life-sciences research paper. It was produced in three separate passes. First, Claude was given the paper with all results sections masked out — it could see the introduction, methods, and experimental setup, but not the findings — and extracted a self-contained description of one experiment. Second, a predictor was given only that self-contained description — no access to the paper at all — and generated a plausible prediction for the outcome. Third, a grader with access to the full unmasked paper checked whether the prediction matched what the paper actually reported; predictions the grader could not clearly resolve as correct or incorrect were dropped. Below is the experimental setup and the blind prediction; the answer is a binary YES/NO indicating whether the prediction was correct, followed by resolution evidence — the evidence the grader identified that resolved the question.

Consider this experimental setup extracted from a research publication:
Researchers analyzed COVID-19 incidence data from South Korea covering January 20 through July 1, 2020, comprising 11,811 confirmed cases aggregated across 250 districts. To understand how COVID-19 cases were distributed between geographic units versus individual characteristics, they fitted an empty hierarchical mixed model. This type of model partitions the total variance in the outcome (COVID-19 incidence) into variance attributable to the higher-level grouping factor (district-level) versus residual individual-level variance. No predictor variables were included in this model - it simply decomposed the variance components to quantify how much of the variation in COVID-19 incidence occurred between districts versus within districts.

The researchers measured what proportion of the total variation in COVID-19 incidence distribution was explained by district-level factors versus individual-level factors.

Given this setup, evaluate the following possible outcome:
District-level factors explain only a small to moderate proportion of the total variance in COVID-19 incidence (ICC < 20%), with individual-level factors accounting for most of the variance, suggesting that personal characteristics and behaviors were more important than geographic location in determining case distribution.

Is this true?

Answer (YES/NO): NO